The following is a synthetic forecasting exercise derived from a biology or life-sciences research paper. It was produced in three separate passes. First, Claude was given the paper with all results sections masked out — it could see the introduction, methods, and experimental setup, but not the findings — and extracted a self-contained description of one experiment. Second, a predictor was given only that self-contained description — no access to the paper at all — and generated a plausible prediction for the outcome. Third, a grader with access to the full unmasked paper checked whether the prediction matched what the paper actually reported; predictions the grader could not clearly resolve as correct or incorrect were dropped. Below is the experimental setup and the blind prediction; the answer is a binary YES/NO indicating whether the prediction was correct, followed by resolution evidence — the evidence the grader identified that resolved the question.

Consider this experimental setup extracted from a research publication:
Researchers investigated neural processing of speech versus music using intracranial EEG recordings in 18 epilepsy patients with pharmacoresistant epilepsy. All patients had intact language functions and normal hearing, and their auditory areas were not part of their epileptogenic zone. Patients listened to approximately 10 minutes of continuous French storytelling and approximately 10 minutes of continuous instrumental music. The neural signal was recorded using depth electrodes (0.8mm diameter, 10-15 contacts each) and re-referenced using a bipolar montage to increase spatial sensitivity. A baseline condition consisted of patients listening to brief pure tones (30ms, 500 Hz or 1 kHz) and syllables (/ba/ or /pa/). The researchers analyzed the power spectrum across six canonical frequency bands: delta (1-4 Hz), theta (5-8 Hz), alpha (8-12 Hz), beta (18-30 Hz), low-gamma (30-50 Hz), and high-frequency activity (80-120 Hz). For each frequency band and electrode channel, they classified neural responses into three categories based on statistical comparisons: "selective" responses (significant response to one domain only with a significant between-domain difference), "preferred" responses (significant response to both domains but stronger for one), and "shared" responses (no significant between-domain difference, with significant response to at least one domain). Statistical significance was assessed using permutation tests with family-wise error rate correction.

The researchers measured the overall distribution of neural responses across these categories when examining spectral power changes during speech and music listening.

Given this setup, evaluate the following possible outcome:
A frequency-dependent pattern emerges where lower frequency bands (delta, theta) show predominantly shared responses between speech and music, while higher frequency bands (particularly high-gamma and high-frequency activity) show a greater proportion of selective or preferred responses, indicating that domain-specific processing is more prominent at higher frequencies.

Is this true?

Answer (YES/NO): NO